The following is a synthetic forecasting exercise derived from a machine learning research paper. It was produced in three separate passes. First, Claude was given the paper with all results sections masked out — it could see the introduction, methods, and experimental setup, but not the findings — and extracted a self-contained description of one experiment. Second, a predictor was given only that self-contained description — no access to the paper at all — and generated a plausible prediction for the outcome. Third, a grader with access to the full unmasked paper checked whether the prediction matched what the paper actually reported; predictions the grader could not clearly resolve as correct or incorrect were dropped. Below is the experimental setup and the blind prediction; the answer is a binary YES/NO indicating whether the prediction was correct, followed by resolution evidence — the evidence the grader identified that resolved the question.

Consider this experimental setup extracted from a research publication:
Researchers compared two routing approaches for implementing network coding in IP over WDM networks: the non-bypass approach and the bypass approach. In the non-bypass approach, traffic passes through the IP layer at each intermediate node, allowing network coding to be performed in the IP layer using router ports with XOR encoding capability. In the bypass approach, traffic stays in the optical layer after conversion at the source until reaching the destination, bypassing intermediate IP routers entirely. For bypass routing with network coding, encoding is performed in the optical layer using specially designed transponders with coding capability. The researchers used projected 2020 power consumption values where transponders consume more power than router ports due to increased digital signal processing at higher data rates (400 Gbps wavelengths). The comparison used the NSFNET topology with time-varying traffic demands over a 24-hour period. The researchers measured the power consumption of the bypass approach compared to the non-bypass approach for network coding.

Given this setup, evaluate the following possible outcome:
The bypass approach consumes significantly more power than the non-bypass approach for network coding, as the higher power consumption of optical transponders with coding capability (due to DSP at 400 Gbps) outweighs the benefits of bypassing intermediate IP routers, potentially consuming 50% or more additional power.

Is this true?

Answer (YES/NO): NO